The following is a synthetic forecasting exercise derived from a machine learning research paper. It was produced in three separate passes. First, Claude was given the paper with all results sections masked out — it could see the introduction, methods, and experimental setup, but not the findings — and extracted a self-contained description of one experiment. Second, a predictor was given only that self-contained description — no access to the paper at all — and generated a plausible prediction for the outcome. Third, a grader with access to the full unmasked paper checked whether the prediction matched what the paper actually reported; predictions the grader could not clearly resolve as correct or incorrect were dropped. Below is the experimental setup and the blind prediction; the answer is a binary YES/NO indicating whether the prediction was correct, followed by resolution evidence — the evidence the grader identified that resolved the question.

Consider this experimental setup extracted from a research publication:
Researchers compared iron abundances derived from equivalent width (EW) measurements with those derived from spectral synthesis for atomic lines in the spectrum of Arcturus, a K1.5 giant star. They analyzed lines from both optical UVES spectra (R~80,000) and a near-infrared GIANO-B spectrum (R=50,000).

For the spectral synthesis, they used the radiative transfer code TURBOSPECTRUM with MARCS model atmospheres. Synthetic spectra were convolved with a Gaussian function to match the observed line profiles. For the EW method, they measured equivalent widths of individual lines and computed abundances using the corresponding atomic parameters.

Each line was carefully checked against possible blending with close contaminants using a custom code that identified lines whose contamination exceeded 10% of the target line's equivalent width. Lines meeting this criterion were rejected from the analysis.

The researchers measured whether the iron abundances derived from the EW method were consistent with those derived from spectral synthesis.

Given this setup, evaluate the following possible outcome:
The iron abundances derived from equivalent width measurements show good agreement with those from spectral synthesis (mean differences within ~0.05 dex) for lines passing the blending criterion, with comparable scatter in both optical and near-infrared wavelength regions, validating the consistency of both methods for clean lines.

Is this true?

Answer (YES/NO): NO